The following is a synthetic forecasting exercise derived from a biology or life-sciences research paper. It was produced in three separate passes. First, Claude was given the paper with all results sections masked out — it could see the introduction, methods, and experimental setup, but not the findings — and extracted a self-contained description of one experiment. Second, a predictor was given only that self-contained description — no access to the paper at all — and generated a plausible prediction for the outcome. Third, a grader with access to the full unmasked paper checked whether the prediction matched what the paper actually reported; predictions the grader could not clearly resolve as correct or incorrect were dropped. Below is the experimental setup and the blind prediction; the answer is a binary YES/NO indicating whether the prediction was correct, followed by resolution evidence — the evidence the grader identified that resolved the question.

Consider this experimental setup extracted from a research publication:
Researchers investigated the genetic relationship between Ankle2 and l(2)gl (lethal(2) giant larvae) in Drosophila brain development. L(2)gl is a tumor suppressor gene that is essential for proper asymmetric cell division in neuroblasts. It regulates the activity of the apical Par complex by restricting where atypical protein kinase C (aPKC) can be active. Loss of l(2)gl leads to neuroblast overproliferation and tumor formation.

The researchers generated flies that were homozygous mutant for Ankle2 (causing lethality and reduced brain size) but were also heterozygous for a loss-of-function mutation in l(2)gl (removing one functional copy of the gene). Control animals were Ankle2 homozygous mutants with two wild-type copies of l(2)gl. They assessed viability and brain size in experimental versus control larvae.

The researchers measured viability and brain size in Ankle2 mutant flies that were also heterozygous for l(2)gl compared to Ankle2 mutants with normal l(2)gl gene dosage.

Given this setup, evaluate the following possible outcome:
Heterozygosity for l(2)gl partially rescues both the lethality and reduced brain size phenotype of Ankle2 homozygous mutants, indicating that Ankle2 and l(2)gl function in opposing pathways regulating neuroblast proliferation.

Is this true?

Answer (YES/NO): YES